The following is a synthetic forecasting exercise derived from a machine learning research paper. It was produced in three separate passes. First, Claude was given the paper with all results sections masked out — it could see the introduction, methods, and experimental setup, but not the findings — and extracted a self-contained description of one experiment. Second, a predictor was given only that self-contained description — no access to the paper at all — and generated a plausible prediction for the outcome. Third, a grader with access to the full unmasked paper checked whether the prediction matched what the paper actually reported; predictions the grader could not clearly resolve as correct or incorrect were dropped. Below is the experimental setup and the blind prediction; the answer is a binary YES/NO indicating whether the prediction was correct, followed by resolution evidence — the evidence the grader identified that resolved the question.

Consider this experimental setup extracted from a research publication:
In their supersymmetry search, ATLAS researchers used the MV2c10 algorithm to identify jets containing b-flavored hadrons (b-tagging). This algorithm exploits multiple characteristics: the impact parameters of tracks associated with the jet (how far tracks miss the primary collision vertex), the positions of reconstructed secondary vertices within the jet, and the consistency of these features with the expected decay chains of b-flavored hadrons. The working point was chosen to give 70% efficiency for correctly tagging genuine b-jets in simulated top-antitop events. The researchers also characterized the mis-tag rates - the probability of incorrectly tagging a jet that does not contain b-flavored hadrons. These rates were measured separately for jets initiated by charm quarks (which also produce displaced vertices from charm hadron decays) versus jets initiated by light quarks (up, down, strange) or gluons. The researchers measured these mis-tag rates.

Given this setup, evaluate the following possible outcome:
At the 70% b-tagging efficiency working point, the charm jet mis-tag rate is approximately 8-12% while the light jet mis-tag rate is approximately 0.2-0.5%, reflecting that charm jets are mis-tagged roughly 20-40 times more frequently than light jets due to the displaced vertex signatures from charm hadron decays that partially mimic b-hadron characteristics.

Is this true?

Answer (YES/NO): YES